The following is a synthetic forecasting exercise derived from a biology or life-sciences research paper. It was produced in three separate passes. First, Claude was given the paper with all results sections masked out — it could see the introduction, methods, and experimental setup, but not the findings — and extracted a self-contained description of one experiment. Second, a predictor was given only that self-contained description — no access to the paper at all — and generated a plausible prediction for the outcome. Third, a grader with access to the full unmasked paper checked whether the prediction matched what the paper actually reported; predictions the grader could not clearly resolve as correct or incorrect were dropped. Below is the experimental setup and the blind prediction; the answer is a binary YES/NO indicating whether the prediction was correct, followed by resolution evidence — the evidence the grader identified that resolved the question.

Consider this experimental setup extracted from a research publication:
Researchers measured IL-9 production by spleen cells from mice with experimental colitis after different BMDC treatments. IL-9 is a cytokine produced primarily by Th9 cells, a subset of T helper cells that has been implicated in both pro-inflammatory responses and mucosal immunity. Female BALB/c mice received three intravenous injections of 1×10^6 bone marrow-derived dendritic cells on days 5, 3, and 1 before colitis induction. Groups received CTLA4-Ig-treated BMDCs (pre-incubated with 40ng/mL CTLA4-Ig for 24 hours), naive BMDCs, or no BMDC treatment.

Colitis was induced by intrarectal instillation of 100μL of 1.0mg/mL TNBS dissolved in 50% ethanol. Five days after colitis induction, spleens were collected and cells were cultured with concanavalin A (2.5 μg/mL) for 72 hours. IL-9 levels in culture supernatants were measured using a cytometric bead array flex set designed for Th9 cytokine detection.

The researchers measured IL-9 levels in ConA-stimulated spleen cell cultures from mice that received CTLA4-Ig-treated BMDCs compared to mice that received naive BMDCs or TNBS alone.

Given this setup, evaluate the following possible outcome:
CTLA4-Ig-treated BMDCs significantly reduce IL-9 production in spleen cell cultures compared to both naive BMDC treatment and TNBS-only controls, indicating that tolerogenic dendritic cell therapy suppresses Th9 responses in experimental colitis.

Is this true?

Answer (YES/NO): YES